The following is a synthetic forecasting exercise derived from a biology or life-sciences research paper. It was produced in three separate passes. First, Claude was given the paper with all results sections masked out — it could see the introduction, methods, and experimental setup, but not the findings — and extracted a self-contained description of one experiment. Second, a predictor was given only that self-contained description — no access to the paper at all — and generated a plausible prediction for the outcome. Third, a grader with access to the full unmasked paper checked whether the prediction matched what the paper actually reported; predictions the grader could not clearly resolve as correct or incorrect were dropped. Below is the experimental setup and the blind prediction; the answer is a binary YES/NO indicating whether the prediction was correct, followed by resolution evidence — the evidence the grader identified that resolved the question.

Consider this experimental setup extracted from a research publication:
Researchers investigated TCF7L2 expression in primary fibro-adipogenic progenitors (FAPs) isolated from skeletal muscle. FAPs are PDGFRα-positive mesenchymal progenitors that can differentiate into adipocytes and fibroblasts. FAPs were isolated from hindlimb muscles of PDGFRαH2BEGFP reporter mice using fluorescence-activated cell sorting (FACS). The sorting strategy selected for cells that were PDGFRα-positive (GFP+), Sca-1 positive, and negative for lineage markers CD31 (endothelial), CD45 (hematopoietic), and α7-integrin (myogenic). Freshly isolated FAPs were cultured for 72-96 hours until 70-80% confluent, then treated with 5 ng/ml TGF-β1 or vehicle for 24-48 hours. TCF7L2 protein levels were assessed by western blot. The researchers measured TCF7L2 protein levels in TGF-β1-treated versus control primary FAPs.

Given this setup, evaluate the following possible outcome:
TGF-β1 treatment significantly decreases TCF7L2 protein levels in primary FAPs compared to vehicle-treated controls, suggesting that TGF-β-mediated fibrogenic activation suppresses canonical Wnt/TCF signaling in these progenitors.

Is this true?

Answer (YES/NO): YES